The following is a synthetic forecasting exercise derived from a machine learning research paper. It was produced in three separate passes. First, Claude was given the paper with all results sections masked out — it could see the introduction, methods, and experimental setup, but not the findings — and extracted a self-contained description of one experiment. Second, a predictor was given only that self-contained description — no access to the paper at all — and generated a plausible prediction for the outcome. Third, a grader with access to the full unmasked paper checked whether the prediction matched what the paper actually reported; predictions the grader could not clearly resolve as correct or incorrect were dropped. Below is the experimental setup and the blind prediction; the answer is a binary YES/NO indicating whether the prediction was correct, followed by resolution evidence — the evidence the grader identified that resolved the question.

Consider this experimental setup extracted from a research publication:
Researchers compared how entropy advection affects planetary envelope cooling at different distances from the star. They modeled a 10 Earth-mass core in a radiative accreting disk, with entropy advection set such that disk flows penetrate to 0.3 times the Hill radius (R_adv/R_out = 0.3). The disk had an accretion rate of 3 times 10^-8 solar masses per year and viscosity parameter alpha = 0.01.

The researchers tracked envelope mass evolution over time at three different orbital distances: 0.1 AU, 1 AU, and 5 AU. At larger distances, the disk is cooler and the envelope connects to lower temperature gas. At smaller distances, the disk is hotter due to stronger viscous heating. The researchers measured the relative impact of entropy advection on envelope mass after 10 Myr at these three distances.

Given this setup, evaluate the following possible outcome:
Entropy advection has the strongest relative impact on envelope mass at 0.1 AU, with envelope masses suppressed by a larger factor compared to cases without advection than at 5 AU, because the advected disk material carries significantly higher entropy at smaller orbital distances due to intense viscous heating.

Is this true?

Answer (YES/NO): YES